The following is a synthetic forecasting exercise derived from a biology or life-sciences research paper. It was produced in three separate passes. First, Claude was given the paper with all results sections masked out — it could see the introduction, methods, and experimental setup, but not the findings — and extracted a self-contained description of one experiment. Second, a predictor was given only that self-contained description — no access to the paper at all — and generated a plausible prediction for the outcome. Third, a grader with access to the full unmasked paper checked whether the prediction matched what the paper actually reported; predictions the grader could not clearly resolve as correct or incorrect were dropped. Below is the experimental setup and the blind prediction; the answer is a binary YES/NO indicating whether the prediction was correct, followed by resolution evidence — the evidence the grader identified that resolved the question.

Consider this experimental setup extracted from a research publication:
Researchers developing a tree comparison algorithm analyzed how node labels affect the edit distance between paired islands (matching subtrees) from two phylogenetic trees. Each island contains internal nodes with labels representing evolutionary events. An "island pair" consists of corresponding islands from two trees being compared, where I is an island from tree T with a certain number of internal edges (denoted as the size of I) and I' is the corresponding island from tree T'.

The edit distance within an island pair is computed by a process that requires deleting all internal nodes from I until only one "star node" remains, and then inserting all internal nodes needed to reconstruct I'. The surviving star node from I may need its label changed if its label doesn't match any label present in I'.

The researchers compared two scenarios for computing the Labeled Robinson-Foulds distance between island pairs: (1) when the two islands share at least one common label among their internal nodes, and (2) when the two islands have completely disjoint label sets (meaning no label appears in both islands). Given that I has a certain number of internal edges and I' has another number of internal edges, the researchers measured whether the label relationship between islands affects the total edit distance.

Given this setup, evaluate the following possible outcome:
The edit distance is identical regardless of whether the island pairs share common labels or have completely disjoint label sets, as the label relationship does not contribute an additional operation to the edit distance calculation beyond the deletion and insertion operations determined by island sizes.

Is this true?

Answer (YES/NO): NO